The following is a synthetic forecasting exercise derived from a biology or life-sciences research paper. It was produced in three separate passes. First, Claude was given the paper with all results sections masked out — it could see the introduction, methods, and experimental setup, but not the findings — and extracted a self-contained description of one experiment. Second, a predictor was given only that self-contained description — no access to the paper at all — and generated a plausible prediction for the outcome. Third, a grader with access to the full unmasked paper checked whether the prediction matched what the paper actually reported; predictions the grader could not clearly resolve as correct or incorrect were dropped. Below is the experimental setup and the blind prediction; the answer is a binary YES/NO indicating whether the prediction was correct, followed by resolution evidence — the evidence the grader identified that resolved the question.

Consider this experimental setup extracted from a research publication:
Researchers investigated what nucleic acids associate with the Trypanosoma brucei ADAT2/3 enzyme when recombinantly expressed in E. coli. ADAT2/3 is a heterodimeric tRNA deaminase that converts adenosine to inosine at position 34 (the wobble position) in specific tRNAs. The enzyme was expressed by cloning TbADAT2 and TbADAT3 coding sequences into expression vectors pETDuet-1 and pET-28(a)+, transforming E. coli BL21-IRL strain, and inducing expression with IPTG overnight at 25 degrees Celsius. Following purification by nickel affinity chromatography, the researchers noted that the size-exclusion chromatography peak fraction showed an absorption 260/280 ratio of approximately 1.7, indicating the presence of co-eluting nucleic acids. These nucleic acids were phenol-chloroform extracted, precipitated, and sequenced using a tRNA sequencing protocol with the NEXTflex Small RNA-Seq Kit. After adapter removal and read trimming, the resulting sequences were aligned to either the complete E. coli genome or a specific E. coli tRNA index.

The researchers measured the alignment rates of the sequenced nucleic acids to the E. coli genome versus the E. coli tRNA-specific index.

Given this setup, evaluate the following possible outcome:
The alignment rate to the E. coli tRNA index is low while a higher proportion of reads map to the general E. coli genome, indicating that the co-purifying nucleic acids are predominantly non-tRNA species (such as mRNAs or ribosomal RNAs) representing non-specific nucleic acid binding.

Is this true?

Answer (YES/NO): NO